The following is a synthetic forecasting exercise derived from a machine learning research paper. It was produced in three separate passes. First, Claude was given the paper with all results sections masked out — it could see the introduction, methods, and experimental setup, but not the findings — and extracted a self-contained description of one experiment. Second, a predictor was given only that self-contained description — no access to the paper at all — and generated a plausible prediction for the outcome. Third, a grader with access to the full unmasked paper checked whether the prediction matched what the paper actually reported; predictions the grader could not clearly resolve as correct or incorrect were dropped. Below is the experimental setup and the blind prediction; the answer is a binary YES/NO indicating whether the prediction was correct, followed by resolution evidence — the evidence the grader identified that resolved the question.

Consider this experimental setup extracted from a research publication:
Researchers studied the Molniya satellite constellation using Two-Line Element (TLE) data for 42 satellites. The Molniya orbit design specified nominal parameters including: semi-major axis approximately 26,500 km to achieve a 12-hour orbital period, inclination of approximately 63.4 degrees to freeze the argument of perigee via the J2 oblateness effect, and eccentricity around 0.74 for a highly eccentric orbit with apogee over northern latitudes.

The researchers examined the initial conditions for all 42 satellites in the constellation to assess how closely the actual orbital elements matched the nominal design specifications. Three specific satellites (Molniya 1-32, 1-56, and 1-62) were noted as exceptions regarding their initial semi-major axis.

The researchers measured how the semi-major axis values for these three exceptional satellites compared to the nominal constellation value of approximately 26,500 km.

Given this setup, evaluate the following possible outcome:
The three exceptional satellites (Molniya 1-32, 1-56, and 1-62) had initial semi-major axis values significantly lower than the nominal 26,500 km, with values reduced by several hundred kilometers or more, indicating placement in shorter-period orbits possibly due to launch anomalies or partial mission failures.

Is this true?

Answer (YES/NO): NO